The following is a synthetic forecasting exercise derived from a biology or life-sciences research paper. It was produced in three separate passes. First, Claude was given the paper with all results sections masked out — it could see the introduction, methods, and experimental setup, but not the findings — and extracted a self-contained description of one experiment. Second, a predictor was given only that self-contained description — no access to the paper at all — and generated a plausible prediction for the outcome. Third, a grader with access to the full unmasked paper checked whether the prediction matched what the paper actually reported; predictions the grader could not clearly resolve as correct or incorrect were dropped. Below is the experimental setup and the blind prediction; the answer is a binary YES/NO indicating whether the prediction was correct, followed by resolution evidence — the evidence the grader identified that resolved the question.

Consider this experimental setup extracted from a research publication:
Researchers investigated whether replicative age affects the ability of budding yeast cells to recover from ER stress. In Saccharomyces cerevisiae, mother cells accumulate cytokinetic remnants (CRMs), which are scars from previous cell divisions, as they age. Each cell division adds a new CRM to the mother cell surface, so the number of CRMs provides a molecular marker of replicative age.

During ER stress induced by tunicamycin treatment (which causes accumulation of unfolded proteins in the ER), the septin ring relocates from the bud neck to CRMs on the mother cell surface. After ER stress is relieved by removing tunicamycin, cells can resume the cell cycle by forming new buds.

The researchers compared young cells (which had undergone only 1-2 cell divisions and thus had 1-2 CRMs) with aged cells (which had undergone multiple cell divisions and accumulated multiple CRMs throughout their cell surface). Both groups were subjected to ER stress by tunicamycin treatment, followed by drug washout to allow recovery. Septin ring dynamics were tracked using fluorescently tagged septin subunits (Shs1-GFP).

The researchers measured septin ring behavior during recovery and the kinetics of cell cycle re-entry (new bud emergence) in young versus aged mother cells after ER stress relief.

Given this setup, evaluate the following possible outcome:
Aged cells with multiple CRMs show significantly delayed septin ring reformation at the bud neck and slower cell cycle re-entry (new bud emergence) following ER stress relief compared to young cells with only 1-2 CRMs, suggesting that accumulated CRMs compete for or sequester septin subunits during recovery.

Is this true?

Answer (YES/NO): NO